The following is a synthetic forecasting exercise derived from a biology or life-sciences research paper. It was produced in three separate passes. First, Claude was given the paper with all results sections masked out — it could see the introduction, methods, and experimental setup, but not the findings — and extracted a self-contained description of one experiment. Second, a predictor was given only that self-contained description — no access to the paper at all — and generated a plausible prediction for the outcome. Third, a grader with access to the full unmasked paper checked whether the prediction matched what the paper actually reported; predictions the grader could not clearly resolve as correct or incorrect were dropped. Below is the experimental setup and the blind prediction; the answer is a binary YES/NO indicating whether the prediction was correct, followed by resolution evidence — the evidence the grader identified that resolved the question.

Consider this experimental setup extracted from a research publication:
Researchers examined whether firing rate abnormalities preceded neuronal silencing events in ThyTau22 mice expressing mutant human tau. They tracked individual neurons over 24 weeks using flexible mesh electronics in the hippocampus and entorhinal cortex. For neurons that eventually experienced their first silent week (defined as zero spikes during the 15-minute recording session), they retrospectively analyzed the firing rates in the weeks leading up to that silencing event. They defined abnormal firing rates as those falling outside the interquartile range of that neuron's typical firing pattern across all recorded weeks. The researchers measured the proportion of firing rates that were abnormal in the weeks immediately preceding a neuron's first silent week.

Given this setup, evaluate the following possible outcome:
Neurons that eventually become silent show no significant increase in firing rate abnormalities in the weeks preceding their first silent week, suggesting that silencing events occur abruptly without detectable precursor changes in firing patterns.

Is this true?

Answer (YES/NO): NO